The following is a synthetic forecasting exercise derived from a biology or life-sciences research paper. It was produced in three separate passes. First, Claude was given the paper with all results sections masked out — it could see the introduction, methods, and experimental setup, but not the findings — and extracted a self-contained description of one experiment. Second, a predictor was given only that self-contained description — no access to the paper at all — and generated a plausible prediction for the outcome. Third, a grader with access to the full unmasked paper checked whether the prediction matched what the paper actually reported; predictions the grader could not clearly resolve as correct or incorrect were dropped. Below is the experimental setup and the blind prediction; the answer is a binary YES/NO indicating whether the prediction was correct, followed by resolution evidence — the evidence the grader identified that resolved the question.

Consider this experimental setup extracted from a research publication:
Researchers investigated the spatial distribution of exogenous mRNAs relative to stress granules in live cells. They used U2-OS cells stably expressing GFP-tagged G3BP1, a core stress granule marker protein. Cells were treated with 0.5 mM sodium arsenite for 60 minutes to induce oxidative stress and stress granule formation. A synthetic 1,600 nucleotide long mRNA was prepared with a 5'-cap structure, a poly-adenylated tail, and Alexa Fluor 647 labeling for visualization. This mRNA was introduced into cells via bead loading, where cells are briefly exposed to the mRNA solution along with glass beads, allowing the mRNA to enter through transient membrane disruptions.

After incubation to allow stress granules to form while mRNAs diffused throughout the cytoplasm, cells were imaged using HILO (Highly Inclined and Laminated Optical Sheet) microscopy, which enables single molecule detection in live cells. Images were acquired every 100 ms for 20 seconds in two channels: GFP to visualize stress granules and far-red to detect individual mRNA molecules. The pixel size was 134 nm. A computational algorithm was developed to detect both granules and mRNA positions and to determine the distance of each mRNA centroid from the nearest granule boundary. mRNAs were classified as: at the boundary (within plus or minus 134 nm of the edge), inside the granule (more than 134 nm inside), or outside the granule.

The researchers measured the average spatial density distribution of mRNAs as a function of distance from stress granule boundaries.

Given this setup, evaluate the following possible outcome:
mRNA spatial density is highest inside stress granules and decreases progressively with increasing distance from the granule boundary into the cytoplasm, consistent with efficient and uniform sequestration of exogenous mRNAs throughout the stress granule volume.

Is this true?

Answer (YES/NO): NO